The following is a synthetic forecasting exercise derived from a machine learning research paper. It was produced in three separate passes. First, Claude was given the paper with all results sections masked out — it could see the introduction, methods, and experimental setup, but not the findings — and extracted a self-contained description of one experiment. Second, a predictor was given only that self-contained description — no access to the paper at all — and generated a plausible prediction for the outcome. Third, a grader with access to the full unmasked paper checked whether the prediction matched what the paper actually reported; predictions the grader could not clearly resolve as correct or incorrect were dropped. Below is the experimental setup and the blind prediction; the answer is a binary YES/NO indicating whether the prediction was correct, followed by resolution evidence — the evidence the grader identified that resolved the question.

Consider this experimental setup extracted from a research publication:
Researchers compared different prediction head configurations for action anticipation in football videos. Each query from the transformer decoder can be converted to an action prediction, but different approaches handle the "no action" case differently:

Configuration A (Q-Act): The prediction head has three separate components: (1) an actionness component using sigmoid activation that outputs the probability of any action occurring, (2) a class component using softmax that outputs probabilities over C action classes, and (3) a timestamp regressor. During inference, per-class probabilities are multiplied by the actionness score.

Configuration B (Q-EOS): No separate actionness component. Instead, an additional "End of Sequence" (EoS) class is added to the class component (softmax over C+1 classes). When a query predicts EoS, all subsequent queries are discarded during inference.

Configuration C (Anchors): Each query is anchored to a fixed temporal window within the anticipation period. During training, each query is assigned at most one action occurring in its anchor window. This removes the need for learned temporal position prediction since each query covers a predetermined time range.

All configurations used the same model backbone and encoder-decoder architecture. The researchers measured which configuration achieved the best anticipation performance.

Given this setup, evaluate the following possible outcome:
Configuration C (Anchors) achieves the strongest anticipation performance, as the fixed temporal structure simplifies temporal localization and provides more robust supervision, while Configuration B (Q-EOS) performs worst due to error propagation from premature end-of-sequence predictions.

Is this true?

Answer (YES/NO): NO